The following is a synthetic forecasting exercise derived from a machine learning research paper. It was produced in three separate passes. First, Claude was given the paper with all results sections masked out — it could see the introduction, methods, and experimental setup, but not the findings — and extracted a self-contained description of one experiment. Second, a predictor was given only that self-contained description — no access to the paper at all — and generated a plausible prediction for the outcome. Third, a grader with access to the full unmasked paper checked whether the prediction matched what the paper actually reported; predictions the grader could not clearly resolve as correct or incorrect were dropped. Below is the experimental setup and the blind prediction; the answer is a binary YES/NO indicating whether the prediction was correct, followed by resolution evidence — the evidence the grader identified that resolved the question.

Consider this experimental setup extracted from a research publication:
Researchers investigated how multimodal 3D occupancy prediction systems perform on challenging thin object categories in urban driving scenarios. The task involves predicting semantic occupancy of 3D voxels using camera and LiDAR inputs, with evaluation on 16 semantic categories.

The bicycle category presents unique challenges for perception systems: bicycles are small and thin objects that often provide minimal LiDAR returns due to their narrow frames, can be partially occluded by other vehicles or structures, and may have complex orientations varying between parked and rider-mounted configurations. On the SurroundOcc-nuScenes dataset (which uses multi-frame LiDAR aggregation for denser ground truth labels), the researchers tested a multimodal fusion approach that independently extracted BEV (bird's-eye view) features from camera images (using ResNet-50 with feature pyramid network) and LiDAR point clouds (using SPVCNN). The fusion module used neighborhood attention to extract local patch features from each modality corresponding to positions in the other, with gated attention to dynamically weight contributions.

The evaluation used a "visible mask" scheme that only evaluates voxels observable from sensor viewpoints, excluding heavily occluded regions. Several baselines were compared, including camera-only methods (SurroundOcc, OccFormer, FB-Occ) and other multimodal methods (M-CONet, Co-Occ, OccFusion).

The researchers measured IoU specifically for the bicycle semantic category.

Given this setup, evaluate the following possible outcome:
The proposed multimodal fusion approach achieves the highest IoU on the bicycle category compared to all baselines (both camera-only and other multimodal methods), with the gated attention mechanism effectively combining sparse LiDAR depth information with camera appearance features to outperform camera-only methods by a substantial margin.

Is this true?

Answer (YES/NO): NO